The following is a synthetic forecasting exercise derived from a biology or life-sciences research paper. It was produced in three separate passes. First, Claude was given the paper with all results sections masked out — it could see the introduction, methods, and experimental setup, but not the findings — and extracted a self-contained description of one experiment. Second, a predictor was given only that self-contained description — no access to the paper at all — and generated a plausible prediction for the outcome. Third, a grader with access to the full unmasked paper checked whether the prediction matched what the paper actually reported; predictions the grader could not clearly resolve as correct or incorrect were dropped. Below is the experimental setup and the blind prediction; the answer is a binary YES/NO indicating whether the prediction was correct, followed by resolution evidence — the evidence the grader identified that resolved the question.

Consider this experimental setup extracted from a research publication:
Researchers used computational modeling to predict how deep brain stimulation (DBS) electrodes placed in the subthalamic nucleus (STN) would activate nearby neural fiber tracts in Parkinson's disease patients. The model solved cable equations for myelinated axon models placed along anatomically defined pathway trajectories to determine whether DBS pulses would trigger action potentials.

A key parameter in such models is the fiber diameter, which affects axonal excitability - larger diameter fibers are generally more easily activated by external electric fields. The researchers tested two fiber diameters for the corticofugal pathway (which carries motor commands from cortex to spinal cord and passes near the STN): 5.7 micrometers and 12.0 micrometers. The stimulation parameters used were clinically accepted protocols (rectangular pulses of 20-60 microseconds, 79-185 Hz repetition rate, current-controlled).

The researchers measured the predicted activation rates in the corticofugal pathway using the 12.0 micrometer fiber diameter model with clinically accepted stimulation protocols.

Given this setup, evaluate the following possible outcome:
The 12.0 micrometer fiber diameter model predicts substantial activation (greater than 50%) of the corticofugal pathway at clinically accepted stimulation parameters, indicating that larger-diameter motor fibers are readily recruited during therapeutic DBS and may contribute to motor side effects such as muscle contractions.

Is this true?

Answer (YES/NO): NO